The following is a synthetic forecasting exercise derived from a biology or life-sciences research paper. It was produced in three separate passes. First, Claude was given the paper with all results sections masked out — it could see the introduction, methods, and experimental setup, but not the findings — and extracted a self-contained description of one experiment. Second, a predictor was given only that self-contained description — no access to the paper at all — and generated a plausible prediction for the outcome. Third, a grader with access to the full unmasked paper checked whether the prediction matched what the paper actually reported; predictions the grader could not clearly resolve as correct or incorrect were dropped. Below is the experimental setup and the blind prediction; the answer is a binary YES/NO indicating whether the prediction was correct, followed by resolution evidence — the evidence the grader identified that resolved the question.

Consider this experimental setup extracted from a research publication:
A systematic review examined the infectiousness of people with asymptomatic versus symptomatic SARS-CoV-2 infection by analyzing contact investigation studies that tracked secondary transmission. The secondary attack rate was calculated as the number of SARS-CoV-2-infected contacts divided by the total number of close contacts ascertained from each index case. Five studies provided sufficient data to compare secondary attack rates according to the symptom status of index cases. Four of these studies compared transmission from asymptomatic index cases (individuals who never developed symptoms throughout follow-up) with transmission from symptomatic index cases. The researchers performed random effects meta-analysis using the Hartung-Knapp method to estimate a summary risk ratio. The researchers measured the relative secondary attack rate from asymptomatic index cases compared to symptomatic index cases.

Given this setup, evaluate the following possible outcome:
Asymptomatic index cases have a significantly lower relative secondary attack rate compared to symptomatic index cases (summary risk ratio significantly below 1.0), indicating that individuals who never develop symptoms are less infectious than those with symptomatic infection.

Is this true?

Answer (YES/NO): NO